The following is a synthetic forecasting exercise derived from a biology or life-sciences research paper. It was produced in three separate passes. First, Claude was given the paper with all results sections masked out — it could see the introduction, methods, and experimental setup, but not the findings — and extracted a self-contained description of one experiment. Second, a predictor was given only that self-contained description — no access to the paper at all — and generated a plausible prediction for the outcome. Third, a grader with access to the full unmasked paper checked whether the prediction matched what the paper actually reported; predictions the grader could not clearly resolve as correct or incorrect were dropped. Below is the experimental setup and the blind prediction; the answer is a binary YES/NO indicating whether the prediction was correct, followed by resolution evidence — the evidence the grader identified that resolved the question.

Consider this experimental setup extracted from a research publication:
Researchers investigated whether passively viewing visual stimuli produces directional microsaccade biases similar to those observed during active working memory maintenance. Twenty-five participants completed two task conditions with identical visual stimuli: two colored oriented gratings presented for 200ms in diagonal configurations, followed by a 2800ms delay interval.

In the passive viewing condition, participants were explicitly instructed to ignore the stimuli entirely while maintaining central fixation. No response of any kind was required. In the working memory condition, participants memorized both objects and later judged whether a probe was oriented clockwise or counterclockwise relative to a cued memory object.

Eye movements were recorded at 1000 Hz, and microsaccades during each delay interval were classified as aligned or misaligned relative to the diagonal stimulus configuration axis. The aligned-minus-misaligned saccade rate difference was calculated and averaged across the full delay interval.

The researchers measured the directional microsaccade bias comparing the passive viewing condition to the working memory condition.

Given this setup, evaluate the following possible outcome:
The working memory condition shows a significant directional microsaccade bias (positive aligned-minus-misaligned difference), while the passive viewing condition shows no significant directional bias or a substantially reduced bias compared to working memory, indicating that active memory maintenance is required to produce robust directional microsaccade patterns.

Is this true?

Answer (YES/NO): YES